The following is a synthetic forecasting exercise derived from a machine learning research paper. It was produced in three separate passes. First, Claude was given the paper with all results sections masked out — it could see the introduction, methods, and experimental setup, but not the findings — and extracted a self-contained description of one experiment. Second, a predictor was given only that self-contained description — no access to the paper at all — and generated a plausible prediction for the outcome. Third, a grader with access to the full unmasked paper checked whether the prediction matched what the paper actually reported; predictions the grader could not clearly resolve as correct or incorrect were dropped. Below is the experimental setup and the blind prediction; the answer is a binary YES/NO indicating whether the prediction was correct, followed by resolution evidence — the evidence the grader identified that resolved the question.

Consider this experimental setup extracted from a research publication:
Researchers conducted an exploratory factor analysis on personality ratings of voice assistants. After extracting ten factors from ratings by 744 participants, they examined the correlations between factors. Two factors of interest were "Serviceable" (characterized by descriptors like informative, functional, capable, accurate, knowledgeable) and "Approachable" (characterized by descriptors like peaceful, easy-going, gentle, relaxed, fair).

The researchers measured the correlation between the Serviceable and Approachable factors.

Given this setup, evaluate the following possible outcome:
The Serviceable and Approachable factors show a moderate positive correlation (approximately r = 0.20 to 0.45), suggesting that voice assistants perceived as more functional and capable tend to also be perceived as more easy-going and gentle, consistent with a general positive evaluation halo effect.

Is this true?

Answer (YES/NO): YES